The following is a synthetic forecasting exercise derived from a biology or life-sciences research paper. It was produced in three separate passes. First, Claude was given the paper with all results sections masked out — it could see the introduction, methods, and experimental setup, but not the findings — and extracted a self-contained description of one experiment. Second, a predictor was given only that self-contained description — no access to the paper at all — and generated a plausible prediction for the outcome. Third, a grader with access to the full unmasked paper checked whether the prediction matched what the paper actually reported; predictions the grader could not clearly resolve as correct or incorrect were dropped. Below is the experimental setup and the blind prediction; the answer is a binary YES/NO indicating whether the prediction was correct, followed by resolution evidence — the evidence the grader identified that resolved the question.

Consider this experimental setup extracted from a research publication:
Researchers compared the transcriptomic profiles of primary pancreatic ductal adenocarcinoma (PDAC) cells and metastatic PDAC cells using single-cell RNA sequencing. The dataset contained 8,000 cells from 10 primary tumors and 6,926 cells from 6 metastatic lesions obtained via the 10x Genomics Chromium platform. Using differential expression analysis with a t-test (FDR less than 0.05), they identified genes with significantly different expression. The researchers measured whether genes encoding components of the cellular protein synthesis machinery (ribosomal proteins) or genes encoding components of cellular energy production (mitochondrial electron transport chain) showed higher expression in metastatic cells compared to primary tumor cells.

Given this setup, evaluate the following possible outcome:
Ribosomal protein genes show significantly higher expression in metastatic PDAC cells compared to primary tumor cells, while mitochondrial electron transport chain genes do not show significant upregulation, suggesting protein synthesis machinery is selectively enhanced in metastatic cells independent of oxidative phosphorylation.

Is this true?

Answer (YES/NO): YES